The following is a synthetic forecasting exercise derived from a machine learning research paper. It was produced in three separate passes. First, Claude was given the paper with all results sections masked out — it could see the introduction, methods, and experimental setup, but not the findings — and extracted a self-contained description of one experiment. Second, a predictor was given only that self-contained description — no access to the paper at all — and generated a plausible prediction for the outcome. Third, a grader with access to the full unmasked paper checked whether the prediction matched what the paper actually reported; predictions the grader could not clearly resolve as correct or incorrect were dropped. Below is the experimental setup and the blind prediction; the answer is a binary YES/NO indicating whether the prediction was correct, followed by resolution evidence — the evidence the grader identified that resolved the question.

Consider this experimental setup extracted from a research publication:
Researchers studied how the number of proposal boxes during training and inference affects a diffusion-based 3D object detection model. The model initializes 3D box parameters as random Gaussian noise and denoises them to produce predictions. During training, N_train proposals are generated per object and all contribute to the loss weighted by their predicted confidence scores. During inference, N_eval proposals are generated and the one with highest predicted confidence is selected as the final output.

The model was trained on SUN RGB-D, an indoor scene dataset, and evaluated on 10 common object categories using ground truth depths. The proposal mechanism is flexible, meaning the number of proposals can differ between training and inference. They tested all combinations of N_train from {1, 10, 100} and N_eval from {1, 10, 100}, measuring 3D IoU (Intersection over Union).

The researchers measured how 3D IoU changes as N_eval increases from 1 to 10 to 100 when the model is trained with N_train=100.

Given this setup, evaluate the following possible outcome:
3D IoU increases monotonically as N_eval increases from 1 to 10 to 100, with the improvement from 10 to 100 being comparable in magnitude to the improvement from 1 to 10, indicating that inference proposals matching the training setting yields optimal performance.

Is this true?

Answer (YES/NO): NO